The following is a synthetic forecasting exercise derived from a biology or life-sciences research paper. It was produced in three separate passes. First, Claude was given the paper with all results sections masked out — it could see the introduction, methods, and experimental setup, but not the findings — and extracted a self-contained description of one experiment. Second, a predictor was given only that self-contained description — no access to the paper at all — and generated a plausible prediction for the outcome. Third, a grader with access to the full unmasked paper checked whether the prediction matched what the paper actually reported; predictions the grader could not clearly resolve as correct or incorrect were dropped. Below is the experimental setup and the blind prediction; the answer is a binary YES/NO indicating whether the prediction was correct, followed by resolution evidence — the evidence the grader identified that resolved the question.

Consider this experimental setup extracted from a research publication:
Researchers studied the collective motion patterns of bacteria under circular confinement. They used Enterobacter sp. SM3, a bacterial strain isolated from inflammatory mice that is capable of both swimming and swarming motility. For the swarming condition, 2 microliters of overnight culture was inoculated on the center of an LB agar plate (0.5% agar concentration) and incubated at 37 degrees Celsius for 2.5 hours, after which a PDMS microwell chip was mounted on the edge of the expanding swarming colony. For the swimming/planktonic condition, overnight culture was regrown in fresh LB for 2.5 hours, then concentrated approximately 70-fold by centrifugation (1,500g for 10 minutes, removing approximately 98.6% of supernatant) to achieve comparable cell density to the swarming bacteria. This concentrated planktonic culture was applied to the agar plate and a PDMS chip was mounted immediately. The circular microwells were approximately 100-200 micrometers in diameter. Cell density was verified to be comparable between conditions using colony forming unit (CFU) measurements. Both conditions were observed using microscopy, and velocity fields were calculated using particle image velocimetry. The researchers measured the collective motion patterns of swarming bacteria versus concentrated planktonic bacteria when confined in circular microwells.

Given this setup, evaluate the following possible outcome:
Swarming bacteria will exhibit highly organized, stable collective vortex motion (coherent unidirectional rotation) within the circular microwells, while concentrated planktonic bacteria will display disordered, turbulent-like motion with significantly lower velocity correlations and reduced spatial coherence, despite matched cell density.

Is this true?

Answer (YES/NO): YES